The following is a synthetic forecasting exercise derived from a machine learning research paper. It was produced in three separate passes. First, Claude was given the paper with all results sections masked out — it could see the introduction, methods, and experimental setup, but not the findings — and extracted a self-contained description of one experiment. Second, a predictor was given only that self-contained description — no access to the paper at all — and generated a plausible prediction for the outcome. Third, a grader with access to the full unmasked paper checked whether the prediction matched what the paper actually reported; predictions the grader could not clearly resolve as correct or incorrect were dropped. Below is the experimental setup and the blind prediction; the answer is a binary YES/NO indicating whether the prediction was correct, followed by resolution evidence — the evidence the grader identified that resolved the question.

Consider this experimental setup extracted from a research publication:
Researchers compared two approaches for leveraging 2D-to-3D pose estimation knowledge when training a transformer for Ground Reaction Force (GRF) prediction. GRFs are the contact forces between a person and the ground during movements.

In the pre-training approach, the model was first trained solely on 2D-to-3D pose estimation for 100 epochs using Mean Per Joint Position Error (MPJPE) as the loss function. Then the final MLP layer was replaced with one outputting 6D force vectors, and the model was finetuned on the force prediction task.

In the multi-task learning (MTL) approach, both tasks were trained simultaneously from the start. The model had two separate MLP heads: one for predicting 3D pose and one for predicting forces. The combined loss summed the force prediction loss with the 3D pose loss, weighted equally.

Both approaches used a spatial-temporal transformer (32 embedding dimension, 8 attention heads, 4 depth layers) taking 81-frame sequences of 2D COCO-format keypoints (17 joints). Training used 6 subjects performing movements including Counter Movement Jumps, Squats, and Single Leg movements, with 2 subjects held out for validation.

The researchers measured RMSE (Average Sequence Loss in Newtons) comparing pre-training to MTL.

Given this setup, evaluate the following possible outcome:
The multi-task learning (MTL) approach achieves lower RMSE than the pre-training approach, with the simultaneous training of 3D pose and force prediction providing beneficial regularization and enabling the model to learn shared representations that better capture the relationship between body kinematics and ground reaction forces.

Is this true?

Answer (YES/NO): YES